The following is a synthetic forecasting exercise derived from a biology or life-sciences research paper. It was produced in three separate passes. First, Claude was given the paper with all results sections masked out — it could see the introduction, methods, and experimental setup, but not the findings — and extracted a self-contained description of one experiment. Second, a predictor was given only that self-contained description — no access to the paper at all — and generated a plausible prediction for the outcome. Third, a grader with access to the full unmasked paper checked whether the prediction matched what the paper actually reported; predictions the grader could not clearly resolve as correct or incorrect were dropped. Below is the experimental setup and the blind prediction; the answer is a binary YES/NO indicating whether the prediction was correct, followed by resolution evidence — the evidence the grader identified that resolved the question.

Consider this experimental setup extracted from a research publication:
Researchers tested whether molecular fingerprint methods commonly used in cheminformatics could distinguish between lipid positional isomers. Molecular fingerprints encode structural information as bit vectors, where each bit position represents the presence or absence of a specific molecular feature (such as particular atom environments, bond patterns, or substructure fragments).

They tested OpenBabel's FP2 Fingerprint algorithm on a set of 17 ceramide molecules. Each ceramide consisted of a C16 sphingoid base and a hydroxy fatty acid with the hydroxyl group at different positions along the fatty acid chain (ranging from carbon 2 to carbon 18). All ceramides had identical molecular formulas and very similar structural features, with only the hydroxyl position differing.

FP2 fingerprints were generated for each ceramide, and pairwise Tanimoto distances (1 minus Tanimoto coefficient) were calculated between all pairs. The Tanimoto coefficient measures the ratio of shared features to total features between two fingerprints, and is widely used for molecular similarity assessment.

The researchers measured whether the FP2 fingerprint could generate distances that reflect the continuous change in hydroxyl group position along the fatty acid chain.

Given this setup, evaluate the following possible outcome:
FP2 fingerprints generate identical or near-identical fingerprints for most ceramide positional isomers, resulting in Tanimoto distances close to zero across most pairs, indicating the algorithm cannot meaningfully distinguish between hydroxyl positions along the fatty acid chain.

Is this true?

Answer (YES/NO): YES